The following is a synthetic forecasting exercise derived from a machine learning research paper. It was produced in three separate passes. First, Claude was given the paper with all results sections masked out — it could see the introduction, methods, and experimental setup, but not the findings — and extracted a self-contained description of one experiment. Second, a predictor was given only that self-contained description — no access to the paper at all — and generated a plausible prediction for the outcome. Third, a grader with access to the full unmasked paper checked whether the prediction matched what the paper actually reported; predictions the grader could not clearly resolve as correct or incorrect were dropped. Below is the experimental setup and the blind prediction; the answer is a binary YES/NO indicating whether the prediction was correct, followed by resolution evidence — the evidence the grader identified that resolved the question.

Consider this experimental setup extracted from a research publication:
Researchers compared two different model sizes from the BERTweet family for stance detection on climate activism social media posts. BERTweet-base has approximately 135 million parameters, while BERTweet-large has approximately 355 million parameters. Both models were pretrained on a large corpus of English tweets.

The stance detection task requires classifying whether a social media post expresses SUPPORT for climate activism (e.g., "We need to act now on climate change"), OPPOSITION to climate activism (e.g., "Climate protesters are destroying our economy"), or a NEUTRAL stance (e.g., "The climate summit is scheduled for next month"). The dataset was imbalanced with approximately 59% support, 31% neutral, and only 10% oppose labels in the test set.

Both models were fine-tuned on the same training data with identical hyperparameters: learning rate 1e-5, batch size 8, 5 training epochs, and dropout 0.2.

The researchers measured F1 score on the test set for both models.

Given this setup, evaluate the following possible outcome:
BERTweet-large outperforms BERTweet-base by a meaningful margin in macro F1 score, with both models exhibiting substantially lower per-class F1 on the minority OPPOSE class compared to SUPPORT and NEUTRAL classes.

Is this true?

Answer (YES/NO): NO